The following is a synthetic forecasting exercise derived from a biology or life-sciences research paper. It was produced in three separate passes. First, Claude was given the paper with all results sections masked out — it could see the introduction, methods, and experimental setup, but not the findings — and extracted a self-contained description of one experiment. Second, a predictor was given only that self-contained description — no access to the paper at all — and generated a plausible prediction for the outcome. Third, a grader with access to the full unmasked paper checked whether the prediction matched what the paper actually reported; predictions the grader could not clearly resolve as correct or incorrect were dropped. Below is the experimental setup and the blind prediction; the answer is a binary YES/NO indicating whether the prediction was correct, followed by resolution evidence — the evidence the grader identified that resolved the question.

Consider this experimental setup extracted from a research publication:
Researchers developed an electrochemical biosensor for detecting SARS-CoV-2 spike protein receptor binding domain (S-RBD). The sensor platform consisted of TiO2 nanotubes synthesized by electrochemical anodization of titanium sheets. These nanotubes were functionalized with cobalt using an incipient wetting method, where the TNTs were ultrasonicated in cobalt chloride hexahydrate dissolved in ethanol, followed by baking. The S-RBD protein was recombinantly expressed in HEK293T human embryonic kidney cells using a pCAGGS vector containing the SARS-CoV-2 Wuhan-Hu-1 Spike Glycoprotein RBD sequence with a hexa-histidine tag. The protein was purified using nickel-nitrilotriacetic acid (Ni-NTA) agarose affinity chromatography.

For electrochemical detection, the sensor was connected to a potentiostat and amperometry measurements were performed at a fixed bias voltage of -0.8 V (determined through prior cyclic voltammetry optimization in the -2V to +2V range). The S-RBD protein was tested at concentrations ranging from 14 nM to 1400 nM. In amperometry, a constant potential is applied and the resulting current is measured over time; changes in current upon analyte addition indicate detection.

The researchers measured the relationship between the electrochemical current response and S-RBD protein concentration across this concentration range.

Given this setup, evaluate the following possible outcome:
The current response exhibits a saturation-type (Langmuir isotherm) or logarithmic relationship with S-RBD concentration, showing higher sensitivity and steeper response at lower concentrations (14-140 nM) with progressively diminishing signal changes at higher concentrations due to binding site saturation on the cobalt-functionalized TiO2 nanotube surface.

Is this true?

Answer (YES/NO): YES